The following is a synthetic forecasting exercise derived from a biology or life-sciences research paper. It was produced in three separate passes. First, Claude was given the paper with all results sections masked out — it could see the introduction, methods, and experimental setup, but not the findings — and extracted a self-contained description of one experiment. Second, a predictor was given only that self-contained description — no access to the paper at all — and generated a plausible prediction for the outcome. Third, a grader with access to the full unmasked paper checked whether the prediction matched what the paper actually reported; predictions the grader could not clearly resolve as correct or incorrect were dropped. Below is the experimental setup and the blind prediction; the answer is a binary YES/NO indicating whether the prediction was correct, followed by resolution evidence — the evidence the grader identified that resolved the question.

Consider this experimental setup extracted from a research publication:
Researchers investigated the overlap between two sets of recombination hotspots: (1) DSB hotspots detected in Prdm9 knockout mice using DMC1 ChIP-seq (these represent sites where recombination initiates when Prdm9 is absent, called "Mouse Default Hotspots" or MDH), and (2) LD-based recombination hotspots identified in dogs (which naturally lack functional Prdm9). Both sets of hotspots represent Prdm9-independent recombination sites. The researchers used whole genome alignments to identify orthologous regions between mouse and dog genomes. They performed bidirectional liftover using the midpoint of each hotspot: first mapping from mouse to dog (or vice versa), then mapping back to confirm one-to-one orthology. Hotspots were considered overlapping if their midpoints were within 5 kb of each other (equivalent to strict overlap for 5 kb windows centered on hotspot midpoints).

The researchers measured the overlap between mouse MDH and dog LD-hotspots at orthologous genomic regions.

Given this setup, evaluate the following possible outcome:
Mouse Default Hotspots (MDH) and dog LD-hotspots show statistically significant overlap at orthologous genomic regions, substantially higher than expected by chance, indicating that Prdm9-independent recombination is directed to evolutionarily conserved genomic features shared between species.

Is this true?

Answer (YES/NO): YES